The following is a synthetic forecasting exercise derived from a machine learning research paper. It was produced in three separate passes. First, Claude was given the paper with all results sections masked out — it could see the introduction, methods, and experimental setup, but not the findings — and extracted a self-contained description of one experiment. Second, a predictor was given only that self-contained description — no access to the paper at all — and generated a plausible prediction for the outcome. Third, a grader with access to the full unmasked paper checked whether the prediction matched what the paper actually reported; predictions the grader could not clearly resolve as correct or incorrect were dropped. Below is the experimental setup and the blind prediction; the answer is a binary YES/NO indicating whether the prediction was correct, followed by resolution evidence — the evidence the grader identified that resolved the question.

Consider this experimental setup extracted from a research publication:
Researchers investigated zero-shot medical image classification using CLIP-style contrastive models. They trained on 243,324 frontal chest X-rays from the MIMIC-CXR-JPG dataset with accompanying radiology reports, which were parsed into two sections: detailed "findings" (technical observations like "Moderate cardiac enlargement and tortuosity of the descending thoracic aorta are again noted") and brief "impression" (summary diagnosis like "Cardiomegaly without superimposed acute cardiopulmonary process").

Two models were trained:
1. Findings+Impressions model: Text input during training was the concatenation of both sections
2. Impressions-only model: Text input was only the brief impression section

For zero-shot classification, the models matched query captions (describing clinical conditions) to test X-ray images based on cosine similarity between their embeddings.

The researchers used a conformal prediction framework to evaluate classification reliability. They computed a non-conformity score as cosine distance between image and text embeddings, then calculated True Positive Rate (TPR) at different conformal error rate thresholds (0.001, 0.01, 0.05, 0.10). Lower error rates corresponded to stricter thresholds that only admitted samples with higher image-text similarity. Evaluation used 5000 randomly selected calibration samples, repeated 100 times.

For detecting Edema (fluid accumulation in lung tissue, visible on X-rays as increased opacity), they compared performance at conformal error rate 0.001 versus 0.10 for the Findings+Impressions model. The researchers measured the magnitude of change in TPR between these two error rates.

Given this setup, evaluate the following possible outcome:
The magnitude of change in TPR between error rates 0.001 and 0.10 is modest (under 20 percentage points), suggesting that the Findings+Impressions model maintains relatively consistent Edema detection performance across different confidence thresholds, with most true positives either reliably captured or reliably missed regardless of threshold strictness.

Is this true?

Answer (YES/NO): NO